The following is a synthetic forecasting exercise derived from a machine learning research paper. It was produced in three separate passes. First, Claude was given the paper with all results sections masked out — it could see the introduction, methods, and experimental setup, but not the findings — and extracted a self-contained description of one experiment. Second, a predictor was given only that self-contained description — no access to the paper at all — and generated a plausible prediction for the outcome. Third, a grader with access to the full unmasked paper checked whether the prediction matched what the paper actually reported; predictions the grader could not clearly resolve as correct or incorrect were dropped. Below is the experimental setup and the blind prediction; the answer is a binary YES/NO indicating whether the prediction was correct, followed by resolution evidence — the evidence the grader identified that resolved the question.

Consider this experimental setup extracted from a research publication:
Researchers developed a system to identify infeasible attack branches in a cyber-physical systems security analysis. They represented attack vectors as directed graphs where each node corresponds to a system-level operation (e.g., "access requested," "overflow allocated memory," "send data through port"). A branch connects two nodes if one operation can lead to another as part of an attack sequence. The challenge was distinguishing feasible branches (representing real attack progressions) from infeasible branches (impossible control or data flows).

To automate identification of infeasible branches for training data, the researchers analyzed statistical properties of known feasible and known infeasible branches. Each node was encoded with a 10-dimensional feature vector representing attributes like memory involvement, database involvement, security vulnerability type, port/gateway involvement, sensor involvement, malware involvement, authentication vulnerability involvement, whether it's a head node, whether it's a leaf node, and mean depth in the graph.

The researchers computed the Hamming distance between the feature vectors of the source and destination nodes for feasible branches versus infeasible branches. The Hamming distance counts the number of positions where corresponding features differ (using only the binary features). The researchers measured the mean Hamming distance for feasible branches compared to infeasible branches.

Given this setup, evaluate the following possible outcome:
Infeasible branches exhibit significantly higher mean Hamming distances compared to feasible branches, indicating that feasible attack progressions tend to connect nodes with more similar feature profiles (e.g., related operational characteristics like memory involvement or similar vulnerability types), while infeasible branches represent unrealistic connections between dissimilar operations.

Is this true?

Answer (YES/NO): YES